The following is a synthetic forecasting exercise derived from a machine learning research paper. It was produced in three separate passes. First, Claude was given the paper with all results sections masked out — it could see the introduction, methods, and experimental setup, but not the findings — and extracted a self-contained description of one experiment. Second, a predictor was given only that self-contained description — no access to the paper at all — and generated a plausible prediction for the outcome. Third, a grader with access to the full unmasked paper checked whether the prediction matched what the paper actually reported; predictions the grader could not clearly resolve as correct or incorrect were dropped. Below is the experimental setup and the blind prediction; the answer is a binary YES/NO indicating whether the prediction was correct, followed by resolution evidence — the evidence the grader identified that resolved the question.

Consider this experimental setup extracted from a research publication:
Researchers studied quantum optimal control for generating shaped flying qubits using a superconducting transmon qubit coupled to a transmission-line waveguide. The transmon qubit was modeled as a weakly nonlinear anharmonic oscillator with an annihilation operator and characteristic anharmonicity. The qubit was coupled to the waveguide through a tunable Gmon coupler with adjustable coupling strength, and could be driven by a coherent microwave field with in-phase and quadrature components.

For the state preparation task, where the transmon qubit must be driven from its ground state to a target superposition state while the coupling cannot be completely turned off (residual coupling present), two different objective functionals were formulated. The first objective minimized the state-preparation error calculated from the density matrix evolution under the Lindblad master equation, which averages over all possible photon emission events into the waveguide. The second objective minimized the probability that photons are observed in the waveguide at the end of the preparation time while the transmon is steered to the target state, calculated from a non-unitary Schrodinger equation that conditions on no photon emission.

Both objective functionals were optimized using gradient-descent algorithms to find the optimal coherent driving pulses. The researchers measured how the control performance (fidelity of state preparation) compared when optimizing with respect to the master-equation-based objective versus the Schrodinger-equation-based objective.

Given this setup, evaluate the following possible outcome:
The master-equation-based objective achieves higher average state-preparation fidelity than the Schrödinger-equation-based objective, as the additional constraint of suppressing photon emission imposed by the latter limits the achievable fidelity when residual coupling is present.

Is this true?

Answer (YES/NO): NO